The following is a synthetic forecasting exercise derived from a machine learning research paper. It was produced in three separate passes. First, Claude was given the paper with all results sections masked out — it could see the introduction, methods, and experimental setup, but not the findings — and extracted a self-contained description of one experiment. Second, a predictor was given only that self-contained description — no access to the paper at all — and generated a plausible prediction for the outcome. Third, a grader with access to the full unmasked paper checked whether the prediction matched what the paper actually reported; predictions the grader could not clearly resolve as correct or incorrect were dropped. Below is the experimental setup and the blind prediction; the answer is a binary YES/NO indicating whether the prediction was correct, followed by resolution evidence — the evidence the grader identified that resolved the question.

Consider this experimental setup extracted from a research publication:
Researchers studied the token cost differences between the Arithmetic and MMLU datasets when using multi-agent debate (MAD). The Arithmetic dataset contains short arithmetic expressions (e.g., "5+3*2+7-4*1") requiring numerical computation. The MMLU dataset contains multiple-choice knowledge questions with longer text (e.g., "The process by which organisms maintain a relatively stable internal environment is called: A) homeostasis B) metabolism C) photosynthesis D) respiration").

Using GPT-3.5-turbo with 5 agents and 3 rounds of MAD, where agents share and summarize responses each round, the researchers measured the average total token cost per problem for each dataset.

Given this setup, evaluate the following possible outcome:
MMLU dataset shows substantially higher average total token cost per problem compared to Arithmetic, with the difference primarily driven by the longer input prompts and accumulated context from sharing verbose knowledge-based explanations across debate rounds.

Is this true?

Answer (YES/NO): NO